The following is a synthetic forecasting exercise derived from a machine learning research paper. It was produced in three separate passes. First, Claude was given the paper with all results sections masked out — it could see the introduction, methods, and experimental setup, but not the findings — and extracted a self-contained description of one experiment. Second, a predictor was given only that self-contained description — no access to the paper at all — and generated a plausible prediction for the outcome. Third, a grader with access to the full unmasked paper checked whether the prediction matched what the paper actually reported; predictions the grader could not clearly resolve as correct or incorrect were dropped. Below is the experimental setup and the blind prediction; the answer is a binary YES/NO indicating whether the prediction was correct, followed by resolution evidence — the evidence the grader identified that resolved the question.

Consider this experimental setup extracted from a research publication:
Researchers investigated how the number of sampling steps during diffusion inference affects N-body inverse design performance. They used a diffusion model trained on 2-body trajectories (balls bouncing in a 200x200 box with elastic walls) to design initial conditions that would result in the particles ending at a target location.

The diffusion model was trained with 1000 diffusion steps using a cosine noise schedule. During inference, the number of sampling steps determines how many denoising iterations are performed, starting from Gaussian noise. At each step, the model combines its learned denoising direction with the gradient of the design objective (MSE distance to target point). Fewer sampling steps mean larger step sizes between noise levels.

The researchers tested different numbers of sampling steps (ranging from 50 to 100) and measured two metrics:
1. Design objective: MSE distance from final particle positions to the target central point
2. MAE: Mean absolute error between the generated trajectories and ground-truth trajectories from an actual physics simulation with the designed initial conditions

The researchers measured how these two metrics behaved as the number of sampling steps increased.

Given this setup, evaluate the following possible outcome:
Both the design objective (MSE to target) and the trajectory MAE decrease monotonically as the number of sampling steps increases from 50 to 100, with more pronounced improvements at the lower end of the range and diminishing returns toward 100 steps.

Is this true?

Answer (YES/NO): NO